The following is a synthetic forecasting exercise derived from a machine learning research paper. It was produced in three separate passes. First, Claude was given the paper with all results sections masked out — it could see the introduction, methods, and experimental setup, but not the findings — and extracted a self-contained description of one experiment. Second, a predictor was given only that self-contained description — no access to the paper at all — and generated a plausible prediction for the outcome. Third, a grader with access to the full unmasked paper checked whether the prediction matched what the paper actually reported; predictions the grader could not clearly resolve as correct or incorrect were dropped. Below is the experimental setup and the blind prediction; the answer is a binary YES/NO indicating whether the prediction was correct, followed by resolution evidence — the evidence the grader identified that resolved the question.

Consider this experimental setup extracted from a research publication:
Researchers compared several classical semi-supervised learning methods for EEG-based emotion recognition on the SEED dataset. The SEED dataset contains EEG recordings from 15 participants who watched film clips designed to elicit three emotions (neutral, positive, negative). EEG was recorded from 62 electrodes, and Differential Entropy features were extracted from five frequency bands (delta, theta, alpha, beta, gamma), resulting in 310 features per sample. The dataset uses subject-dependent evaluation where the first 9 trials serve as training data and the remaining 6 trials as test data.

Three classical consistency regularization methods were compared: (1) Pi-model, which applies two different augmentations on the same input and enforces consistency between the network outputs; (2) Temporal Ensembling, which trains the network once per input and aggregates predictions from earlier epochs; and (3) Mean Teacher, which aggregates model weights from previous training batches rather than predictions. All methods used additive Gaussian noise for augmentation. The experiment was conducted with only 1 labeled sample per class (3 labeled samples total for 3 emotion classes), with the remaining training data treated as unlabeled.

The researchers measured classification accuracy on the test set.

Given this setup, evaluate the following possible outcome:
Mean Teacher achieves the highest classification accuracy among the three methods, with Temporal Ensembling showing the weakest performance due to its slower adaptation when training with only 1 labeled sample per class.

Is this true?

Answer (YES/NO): NO